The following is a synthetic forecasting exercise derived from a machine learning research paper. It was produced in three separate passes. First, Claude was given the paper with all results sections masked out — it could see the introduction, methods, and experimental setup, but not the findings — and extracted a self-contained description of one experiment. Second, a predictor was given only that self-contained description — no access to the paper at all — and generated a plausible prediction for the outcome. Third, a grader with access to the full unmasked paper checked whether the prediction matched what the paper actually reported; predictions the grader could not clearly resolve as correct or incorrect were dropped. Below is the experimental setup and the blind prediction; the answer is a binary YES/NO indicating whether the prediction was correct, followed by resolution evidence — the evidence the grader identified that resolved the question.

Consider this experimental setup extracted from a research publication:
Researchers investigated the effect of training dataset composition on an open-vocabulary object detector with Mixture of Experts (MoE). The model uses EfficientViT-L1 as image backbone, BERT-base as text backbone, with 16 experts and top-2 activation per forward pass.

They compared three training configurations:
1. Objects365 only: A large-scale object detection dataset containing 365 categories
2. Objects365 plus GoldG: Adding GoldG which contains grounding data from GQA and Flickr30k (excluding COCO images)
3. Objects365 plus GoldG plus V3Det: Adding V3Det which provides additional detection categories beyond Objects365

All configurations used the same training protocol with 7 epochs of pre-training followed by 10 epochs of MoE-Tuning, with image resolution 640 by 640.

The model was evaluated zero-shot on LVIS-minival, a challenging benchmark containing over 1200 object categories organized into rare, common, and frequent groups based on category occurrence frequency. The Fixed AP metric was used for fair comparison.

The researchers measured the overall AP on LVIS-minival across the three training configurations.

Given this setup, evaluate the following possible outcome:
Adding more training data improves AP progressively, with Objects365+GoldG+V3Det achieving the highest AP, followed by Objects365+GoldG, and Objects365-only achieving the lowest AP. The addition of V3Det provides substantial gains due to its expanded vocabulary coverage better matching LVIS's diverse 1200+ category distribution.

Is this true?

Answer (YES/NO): NO